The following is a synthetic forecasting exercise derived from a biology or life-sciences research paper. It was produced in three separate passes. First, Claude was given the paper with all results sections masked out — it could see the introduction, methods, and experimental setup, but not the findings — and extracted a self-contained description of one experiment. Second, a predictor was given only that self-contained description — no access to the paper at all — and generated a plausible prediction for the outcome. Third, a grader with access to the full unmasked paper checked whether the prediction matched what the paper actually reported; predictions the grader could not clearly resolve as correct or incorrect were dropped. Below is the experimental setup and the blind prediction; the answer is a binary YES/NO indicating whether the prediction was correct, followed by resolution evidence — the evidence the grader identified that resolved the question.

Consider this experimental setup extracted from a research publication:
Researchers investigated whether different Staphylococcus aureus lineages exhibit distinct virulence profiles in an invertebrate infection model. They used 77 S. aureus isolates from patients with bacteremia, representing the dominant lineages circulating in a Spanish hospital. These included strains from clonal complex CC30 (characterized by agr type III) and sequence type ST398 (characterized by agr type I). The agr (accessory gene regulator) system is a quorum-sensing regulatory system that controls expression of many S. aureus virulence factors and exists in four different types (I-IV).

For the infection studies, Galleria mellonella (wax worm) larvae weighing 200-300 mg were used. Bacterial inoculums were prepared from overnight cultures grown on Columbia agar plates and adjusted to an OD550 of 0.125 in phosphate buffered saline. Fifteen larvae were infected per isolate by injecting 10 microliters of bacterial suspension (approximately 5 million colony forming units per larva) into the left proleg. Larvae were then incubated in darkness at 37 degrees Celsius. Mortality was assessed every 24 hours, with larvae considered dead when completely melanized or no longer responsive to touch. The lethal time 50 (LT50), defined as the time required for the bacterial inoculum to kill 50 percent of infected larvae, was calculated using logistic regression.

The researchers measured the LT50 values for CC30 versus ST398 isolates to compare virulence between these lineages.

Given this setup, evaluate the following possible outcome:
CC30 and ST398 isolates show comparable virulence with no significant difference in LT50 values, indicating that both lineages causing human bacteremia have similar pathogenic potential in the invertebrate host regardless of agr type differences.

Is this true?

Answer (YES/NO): NO